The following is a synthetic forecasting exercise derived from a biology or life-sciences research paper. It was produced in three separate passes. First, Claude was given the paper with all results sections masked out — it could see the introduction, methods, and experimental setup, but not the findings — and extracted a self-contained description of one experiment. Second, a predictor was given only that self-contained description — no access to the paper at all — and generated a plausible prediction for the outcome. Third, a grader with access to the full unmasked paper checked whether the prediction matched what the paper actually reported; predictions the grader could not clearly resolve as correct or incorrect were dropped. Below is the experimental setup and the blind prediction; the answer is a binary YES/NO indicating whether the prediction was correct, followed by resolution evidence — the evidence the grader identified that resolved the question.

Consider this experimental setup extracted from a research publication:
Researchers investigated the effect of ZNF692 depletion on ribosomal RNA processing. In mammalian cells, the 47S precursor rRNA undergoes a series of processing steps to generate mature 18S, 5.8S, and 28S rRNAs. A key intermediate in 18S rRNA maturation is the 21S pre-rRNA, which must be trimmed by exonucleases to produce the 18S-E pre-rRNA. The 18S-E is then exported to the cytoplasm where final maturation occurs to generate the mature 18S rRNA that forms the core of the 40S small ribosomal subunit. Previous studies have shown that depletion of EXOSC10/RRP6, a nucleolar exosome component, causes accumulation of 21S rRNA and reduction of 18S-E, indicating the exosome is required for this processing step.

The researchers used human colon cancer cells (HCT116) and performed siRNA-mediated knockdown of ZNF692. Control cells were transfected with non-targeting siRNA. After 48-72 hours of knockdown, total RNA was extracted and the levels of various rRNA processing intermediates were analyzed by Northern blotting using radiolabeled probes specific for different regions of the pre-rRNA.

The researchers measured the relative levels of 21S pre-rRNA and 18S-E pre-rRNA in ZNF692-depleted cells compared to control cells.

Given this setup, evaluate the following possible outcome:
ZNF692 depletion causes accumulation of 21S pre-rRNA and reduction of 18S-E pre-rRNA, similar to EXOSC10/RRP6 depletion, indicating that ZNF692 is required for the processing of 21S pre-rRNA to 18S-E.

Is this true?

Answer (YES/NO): NO